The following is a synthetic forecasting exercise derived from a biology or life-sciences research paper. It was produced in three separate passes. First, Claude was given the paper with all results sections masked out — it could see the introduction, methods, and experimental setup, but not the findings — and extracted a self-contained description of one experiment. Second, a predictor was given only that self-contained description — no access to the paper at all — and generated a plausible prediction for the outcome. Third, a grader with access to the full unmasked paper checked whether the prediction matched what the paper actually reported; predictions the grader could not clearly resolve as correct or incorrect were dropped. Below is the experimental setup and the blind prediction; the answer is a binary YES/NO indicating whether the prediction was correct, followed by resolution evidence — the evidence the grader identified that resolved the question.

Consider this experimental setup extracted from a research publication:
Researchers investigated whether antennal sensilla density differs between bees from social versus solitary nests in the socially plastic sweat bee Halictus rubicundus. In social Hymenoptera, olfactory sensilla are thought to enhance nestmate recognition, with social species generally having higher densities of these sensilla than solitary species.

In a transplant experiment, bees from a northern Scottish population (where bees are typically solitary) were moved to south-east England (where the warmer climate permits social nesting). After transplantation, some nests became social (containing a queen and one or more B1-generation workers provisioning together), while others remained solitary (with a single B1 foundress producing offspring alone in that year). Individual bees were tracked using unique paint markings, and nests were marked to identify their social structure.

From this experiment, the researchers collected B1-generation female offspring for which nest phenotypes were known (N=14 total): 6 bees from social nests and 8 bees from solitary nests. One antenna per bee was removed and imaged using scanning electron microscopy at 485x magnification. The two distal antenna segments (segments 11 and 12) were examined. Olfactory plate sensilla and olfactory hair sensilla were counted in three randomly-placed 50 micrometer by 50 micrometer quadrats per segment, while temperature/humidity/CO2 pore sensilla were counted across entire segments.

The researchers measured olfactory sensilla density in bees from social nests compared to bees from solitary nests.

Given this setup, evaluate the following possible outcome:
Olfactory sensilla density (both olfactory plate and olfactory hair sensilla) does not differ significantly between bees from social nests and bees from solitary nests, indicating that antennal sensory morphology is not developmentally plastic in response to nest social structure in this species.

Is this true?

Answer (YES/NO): YES